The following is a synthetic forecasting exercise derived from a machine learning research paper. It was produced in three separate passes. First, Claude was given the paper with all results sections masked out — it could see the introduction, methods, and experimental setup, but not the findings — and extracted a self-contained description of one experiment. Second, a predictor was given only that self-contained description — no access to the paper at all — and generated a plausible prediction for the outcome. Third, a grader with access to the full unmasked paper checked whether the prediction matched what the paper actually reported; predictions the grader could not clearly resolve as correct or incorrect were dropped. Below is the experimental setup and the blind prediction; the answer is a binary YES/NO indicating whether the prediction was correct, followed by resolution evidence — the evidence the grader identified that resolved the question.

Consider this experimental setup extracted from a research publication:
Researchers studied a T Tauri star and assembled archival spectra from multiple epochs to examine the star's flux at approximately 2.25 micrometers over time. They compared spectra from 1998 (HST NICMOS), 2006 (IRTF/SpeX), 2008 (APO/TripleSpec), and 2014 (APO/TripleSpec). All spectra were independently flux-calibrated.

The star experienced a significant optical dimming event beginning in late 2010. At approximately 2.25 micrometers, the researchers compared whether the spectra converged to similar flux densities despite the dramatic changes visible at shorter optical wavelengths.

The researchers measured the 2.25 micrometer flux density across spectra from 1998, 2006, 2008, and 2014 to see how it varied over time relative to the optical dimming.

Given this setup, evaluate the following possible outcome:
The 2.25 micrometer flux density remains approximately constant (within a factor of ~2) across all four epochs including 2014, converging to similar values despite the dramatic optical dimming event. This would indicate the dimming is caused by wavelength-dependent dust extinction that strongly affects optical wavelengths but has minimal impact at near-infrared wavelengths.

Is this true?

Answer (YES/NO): NO